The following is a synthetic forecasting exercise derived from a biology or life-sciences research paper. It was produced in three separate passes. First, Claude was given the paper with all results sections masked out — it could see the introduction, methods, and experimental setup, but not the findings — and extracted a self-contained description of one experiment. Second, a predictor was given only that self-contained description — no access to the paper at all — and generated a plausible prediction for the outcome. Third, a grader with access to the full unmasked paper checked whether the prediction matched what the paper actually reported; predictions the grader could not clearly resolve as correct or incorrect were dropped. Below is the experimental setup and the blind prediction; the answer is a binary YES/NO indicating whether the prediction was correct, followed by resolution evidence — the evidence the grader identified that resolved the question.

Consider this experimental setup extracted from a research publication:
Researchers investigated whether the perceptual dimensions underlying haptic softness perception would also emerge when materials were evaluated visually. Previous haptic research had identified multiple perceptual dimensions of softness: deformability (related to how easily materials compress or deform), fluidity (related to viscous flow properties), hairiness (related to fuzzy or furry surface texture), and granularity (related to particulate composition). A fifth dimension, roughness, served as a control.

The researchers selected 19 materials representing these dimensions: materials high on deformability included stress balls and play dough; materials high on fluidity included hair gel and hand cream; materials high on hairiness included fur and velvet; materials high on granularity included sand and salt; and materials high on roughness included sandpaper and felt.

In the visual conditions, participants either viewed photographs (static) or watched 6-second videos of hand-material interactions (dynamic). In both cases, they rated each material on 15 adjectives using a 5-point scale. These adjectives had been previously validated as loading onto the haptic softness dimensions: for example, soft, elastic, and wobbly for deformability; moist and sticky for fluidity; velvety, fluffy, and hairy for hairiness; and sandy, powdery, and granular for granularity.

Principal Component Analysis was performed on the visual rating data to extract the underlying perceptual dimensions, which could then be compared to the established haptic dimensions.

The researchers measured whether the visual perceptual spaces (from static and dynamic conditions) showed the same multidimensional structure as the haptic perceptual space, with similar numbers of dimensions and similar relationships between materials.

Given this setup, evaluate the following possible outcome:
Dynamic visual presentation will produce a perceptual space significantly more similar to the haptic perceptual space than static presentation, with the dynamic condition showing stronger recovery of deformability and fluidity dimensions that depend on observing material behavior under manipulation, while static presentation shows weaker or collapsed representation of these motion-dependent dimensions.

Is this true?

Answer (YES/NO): YES